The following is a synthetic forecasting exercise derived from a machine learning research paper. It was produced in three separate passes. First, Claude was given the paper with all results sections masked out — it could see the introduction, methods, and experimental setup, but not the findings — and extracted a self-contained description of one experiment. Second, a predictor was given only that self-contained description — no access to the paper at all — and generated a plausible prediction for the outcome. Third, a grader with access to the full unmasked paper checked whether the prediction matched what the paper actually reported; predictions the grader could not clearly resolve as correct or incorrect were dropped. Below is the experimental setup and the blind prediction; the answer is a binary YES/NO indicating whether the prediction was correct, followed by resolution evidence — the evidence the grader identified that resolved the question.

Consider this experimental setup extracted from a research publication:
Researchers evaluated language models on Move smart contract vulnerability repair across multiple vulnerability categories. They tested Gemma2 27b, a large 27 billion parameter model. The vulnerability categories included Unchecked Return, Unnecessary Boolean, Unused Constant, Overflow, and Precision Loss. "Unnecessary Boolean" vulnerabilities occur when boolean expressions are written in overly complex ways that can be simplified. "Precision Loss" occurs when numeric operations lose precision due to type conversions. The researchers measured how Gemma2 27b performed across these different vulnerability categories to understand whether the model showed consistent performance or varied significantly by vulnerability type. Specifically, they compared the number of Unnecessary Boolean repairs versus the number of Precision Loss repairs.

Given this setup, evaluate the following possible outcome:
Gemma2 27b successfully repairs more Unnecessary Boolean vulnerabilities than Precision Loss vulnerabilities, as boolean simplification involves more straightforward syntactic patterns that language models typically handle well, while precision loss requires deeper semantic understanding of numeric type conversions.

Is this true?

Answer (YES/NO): NO